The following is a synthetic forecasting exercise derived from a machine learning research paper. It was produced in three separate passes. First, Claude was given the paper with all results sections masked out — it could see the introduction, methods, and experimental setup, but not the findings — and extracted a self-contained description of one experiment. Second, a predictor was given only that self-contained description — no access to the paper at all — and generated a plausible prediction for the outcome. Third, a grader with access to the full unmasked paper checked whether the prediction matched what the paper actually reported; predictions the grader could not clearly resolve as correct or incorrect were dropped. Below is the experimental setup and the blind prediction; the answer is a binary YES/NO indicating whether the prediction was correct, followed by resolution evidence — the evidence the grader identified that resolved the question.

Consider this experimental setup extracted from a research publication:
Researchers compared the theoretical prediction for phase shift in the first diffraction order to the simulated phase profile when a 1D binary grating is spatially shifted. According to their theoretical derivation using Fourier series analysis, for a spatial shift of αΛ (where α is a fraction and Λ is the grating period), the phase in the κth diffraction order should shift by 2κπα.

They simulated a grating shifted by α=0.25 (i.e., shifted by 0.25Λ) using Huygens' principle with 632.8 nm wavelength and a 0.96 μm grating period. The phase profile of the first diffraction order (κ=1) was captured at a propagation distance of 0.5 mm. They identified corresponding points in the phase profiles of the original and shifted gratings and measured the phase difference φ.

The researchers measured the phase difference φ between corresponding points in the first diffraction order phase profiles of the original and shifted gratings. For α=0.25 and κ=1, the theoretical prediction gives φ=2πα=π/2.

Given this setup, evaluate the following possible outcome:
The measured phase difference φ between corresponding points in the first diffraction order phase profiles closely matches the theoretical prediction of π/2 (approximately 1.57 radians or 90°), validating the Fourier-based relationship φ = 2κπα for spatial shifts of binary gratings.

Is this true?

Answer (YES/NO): YES